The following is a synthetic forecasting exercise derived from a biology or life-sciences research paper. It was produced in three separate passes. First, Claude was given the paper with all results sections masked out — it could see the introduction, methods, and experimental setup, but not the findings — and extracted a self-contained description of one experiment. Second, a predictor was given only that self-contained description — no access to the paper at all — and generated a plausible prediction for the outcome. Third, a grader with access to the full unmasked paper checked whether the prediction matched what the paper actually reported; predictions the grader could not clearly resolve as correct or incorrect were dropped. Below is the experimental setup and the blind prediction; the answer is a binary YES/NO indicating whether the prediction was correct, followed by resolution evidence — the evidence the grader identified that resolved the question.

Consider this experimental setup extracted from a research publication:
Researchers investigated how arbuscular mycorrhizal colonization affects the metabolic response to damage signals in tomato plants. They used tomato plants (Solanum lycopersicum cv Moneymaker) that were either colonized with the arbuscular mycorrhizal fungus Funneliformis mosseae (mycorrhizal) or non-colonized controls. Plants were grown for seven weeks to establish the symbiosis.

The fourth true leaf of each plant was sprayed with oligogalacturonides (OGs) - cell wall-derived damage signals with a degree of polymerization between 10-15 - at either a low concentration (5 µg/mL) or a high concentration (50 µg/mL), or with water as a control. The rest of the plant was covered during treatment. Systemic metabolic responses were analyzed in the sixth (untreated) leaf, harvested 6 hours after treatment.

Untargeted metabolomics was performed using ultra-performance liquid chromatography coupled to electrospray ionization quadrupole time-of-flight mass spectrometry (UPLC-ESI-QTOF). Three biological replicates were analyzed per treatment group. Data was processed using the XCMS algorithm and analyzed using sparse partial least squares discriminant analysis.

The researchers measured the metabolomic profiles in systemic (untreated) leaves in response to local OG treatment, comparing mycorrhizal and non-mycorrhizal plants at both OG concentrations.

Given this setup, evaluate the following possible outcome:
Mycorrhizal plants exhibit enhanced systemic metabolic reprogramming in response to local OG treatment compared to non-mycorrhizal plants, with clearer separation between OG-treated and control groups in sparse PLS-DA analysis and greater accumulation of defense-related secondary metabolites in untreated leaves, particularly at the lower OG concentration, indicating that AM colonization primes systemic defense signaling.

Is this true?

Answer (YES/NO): NO